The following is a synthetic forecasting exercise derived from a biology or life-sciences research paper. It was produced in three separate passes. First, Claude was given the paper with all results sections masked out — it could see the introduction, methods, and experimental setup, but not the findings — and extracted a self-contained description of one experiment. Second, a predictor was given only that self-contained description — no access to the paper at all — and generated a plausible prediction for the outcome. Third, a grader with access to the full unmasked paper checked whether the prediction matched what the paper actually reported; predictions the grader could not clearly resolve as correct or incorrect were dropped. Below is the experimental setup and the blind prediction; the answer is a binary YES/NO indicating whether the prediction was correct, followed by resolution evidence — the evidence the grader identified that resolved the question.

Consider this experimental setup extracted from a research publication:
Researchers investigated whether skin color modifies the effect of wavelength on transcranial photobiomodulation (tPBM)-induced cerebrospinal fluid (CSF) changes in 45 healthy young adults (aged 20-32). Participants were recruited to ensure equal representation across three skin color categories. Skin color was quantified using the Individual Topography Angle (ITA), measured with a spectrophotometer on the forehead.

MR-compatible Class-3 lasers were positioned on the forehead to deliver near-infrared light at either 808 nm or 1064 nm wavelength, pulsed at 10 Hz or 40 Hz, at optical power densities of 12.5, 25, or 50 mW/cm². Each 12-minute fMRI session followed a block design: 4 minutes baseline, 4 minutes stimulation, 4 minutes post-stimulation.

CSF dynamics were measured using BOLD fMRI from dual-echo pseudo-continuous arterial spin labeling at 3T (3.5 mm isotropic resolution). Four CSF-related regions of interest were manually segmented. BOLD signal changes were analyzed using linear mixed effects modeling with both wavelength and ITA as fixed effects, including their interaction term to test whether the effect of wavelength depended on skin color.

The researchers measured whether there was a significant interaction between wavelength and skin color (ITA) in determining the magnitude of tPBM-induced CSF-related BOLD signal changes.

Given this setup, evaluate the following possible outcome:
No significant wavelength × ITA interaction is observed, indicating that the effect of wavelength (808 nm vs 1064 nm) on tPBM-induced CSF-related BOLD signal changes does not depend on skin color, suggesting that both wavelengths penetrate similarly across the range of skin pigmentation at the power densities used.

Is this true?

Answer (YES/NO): YES